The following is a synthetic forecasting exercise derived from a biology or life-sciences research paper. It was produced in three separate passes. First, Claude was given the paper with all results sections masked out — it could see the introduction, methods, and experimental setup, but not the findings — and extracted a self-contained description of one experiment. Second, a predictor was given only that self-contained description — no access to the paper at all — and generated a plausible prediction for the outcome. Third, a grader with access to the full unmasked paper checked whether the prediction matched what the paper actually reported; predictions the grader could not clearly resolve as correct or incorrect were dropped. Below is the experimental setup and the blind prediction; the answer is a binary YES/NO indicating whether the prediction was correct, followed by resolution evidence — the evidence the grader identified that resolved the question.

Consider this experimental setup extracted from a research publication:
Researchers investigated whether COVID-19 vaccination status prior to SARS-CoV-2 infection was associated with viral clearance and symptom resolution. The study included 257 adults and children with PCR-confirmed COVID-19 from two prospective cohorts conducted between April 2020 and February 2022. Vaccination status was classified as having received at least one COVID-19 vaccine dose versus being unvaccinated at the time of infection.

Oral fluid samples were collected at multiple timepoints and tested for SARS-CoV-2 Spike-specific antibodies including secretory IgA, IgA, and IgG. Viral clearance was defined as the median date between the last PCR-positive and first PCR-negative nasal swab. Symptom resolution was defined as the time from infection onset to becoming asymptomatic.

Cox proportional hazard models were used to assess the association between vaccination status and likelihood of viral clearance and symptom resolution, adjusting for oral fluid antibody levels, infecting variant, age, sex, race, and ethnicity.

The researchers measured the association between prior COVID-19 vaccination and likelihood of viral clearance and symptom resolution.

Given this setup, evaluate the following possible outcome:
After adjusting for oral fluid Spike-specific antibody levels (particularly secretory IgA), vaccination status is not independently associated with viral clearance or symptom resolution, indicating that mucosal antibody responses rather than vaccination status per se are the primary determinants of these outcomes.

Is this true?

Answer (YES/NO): NO